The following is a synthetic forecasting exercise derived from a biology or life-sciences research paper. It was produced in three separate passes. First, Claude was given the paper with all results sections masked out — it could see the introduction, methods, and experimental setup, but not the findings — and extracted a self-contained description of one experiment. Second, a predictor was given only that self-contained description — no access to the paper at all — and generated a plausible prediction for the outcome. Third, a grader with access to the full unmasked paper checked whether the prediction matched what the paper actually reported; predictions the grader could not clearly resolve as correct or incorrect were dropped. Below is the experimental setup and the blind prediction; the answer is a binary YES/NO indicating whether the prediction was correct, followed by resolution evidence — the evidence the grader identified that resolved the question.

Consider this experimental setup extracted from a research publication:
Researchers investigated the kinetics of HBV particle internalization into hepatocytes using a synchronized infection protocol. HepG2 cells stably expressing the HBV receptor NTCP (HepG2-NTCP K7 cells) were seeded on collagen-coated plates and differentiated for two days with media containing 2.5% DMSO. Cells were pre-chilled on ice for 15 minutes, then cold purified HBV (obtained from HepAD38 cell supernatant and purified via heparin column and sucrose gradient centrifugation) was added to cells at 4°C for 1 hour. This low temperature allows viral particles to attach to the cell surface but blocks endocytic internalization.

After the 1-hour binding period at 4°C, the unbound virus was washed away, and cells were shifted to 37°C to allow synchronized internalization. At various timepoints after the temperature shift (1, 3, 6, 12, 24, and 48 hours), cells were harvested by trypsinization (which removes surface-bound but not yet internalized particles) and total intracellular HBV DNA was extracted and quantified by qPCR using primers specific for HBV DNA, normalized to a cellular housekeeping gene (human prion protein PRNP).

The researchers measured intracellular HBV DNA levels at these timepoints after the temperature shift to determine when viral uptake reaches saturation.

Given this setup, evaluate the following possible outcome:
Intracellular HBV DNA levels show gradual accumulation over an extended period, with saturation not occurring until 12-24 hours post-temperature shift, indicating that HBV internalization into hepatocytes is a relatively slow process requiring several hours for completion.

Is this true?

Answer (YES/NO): YES